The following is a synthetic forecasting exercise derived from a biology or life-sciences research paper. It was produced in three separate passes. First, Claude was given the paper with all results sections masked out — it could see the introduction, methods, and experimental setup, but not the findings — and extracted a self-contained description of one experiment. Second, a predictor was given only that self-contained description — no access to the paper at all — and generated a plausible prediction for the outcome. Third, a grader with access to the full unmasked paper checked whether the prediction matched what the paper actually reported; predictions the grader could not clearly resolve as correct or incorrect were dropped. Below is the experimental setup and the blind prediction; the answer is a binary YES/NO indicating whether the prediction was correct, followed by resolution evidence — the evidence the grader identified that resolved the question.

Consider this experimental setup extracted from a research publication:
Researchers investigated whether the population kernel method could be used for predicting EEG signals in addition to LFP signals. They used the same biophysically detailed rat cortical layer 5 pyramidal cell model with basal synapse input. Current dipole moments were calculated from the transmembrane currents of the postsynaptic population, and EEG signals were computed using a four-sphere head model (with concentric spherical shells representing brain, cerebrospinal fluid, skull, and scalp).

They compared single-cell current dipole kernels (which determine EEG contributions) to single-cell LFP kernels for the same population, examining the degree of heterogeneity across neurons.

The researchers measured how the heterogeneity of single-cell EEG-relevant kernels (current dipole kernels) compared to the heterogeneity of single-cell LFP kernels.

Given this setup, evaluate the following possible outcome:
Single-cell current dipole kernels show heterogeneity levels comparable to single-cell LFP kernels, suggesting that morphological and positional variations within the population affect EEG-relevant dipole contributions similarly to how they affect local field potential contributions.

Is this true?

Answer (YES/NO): NO